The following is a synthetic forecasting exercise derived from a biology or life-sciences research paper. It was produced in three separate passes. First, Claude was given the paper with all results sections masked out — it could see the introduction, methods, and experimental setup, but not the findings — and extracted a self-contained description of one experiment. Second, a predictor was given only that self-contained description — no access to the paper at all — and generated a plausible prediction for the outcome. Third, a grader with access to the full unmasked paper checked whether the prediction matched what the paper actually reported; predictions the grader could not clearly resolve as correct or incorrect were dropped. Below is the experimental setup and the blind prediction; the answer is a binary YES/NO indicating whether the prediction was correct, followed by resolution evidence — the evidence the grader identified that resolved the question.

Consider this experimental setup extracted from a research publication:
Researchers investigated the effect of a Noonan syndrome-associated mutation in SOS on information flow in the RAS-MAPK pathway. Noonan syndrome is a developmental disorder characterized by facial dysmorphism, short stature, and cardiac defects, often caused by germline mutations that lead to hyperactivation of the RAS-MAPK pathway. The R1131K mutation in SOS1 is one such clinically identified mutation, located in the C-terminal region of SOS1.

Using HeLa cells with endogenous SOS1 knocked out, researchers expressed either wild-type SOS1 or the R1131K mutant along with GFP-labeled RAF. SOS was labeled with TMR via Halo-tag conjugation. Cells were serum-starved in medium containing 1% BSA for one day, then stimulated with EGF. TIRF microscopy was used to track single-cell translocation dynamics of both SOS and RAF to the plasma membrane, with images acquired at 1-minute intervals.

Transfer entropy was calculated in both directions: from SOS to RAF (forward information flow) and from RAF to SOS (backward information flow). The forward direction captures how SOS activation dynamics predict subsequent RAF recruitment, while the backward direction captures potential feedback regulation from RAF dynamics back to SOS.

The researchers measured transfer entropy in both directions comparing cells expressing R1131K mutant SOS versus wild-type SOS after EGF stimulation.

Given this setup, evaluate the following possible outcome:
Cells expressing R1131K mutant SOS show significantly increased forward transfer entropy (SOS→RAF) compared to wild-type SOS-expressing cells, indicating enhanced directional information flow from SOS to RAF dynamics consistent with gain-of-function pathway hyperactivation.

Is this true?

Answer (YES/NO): NO